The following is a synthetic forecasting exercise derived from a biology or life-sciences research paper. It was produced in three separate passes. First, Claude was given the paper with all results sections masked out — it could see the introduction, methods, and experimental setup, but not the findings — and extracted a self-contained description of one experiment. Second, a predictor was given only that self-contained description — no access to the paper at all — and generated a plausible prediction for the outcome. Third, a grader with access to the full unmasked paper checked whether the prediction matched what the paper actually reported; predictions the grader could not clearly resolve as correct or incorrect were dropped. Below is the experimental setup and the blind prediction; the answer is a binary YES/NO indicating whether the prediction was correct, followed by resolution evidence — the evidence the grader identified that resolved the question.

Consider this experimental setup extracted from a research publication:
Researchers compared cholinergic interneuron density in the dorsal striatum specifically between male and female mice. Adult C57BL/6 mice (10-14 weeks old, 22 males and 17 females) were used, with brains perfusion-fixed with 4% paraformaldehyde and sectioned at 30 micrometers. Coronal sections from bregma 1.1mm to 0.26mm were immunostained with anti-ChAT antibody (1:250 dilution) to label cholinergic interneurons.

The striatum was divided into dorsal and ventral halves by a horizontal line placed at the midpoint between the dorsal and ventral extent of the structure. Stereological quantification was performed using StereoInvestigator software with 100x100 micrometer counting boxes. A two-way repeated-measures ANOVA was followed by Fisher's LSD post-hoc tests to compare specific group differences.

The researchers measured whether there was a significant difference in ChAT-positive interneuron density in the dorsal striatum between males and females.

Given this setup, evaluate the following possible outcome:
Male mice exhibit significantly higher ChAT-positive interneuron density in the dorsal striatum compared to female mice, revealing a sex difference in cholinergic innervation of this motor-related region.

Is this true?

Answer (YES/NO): YES